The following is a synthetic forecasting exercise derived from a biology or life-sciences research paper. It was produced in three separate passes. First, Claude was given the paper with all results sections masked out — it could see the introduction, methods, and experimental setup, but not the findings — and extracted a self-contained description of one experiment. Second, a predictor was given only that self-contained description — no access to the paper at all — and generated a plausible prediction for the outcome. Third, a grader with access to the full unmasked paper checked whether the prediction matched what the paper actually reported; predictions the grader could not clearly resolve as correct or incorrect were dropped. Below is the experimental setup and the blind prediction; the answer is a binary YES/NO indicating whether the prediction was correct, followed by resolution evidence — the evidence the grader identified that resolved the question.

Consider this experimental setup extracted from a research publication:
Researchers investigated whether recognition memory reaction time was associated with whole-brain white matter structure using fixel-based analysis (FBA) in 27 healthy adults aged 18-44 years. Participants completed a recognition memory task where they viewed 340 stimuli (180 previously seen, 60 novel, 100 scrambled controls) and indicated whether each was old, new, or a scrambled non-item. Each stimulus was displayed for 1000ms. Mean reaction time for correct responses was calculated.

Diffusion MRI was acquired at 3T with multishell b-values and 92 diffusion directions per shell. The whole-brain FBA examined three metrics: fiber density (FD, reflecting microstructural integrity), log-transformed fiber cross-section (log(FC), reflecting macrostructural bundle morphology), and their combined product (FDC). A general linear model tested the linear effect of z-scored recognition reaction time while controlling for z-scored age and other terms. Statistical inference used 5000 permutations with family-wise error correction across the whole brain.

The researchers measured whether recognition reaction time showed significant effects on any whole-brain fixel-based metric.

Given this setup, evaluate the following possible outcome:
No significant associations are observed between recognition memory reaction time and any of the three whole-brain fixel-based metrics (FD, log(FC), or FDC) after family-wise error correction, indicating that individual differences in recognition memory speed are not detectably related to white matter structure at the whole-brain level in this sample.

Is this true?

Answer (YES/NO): NO